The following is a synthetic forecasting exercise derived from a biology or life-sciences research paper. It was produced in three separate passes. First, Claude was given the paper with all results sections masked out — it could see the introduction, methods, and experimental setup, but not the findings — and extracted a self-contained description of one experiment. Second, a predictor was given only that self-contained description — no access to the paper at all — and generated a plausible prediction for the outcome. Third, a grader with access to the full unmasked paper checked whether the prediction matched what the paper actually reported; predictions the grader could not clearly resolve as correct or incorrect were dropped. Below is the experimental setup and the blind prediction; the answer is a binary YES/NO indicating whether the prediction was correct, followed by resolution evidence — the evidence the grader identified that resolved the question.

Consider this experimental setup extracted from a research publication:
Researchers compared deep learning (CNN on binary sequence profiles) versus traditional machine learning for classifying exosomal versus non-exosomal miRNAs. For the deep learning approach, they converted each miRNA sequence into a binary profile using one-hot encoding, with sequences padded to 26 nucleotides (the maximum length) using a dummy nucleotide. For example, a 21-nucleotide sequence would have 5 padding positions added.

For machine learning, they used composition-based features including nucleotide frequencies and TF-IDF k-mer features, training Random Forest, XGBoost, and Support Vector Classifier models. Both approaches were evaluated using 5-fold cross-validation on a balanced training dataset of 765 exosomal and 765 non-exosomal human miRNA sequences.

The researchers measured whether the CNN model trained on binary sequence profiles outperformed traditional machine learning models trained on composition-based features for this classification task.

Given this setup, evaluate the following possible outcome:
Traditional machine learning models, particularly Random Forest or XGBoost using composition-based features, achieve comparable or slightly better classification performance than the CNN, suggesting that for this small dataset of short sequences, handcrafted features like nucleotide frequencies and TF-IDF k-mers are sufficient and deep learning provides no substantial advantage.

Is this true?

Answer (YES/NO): NO